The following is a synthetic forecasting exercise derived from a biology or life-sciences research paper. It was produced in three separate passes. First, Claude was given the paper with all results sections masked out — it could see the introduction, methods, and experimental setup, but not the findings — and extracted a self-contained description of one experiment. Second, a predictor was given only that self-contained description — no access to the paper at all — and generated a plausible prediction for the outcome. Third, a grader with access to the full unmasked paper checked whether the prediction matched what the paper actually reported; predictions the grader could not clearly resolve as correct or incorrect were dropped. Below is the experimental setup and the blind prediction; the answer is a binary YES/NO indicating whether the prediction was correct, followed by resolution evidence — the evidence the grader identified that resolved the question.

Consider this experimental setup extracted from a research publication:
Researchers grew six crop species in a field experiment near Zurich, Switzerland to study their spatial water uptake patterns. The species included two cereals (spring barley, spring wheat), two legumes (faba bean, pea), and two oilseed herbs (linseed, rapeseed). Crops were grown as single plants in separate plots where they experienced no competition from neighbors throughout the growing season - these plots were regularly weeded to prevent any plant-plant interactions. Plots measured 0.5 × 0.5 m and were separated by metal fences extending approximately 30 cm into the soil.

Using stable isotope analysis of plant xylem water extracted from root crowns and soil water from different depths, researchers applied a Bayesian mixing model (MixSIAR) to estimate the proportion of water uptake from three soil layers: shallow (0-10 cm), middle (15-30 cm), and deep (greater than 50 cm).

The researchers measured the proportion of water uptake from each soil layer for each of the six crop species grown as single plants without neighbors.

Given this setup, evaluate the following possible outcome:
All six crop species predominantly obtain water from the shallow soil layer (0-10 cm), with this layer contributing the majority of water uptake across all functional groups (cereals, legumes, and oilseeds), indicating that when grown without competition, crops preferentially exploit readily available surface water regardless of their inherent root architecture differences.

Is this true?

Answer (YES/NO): NO